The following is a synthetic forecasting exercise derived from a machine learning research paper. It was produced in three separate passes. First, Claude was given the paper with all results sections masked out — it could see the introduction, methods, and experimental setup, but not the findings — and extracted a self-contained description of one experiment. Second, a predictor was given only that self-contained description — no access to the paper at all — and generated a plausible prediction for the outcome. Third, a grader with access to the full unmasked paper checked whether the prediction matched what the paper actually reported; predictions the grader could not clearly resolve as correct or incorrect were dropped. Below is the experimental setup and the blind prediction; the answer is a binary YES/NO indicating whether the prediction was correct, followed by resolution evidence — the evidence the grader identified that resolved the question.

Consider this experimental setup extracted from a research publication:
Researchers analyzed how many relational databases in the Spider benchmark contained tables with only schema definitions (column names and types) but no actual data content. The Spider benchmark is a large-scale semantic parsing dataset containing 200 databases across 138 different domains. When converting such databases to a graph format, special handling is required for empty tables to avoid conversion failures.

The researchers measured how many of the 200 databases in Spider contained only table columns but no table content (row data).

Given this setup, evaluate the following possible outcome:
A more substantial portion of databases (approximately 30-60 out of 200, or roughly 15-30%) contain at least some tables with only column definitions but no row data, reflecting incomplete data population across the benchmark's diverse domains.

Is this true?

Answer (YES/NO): NO